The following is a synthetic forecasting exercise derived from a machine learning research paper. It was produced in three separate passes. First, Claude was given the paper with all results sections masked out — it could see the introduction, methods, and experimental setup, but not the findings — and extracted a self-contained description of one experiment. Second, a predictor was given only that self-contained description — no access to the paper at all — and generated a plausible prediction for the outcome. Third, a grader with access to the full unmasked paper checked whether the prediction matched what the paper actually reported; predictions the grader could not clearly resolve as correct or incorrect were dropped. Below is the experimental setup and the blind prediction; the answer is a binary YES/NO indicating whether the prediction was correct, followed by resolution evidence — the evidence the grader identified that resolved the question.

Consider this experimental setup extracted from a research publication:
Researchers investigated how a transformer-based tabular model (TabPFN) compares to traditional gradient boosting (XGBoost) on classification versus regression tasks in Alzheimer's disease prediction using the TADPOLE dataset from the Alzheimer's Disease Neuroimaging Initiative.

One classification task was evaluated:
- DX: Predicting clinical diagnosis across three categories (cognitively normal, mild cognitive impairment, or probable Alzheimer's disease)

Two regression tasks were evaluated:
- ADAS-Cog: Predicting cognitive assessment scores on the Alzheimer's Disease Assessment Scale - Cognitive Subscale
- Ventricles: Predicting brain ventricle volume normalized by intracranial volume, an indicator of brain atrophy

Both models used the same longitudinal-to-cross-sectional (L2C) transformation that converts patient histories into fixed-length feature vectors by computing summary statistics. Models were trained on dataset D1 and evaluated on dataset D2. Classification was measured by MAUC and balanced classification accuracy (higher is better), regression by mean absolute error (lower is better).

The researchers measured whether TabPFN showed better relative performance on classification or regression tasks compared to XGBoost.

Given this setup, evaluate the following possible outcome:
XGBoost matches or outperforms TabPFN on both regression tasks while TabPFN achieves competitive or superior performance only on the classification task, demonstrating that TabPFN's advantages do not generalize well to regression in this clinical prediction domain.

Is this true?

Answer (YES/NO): NO